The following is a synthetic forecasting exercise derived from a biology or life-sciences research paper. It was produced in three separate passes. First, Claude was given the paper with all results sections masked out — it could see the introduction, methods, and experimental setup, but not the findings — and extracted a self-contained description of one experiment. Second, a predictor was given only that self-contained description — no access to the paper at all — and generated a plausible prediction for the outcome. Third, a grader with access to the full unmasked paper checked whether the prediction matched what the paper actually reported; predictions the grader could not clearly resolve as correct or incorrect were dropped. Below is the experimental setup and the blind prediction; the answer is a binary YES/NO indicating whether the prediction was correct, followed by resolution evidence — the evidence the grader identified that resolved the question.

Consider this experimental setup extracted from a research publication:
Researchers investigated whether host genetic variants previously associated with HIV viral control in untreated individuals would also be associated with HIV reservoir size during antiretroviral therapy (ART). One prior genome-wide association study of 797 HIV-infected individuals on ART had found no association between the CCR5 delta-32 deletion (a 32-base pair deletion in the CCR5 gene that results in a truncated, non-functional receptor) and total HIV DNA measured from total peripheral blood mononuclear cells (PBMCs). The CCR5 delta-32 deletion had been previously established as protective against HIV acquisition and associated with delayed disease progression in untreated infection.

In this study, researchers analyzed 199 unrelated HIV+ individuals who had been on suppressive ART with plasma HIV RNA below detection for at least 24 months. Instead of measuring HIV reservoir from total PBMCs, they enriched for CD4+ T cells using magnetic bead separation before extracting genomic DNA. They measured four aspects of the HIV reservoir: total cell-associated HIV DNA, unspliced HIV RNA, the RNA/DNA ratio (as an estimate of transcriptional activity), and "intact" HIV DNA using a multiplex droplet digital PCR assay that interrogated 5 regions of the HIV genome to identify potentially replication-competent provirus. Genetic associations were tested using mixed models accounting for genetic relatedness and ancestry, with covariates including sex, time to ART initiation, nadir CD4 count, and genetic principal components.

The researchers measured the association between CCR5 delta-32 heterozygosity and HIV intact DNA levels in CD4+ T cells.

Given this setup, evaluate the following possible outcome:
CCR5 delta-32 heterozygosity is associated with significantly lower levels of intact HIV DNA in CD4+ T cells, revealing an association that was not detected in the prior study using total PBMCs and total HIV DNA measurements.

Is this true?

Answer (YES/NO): NO